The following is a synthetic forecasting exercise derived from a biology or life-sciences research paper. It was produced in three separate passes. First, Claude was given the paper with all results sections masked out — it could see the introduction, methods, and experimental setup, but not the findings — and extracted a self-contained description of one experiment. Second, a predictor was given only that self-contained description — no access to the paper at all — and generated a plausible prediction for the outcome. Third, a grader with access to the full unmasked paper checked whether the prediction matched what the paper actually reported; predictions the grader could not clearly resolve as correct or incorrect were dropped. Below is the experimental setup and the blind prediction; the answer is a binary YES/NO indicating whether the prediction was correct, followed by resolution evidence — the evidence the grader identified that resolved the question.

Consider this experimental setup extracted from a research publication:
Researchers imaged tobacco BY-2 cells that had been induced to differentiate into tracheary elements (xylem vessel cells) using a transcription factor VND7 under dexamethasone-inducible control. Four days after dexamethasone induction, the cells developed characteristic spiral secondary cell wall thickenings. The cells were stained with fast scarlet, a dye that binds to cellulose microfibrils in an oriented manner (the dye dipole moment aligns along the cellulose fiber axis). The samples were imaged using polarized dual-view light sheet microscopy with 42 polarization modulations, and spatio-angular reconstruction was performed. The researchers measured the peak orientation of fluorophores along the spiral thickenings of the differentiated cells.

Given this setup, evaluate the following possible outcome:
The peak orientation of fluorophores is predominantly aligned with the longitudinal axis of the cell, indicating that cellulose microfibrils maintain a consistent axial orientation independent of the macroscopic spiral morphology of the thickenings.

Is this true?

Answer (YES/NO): NO